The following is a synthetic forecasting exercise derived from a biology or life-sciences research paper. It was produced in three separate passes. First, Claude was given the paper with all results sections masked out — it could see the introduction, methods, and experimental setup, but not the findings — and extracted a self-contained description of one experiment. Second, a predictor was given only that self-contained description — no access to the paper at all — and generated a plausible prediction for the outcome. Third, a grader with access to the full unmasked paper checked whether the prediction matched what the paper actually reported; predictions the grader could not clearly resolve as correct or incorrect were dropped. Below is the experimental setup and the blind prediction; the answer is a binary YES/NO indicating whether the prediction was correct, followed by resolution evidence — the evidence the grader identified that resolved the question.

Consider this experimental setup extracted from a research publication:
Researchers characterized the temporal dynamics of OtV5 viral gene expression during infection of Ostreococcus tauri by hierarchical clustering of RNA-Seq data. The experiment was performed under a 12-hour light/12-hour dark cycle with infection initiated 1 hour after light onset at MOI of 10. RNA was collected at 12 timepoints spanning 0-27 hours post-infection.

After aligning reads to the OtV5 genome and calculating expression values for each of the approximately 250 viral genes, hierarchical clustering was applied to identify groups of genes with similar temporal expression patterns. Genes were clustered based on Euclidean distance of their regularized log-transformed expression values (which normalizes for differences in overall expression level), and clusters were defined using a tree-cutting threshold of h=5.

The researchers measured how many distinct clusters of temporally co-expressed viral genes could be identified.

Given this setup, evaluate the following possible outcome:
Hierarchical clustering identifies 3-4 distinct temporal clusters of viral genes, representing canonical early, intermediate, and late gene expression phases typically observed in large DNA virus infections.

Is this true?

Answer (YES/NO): NO